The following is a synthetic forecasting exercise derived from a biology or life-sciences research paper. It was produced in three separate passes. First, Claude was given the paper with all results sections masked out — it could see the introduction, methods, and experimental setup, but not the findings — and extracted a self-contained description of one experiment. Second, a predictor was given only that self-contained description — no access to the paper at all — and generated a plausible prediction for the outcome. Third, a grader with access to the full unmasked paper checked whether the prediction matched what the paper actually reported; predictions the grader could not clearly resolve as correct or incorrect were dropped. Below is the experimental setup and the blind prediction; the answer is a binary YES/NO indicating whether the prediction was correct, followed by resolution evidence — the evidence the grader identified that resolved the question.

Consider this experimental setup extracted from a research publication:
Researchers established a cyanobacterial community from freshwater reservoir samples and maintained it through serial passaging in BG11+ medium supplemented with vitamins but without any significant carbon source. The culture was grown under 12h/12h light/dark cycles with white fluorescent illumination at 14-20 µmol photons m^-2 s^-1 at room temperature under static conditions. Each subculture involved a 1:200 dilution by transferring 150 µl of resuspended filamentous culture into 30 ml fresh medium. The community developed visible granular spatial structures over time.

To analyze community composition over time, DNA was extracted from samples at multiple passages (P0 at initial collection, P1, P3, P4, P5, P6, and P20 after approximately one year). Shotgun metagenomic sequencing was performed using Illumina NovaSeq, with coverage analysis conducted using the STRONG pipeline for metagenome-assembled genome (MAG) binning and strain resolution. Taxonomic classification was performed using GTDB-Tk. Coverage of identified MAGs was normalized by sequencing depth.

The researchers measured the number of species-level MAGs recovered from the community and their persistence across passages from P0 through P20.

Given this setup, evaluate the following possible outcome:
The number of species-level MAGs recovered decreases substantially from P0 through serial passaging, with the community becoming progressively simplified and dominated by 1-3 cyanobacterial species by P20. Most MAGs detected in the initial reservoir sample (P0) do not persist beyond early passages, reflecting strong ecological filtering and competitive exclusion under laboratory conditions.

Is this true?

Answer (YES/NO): NO